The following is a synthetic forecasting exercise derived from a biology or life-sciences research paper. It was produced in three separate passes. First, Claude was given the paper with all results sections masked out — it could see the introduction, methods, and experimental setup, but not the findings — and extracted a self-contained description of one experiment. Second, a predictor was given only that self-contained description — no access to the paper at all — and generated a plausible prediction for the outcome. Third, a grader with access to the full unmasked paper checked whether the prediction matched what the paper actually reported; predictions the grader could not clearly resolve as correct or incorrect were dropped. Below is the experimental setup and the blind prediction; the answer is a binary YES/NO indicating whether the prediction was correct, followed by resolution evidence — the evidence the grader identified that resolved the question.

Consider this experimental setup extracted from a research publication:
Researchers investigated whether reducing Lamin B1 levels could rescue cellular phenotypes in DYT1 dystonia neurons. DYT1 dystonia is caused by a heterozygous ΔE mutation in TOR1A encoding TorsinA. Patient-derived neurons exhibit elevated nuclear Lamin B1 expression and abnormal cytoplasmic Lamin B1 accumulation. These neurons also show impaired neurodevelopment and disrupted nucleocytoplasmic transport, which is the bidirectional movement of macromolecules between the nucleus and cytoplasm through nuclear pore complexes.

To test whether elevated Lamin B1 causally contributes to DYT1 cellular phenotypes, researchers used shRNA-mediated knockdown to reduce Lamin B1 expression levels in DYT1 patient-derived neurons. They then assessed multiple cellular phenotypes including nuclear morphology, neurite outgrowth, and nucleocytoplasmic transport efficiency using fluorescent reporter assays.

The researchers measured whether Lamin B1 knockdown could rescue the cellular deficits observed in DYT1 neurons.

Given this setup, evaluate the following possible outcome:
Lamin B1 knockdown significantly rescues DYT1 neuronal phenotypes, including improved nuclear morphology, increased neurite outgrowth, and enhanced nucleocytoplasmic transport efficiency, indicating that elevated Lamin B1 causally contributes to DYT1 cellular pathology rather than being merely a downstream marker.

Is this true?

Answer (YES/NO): YES